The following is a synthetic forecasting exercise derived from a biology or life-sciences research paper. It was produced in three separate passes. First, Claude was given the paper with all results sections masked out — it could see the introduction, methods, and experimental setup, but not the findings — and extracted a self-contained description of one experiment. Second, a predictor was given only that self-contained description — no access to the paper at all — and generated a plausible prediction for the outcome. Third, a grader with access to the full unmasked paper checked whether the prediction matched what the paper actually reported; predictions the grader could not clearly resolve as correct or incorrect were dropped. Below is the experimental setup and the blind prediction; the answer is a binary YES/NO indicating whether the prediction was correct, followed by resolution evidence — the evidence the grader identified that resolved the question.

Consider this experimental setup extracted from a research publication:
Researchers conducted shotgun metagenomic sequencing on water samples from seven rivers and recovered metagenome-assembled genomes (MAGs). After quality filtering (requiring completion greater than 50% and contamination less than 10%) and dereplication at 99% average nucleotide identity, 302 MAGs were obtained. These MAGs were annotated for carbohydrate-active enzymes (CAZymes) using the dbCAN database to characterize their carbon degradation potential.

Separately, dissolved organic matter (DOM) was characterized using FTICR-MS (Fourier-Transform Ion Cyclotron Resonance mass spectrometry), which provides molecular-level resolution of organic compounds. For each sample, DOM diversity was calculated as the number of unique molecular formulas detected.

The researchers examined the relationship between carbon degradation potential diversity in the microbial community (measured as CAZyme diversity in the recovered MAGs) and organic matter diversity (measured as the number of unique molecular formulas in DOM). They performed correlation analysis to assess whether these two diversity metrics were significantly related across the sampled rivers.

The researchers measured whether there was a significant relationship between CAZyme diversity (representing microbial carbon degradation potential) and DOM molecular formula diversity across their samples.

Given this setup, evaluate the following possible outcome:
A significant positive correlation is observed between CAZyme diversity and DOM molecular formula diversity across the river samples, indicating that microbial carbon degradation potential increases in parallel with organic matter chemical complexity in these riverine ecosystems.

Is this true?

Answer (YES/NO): YES